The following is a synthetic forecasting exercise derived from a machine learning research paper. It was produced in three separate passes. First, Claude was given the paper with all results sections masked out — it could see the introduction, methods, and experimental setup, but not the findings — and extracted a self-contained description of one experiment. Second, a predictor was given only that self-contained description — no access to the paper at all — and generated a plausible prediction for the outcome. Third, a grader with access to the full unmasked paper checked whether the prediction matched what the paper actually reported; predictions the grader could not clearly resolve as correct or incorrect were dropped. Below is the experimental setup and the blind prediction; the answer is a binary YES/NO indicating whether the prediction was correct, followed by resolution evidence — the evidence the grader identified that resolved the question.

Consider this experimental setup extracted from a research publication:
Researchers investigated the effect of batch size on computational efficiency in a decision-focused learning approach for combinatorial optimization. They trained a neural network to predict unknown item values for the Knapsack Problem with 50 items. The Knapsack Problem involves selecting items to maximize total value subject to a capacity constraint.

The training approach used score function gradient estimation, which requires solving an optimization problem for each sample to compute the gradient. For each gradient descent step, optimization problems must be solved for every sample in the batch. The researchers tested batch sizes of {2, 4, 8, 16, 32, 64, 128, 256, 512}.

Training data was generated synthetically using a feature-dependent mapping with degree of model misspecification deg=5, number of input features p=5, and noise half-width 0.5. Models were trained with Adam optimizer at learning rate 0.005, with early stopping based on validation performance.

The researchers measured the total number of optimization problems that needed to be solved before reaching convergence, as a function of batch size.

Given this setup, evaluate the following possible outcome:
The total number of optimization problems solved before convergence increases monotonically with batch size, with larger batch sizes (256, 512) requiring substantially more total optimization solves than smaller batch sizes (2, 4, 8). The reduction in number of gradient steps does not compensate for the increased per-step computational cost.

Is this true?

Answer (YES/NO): YES